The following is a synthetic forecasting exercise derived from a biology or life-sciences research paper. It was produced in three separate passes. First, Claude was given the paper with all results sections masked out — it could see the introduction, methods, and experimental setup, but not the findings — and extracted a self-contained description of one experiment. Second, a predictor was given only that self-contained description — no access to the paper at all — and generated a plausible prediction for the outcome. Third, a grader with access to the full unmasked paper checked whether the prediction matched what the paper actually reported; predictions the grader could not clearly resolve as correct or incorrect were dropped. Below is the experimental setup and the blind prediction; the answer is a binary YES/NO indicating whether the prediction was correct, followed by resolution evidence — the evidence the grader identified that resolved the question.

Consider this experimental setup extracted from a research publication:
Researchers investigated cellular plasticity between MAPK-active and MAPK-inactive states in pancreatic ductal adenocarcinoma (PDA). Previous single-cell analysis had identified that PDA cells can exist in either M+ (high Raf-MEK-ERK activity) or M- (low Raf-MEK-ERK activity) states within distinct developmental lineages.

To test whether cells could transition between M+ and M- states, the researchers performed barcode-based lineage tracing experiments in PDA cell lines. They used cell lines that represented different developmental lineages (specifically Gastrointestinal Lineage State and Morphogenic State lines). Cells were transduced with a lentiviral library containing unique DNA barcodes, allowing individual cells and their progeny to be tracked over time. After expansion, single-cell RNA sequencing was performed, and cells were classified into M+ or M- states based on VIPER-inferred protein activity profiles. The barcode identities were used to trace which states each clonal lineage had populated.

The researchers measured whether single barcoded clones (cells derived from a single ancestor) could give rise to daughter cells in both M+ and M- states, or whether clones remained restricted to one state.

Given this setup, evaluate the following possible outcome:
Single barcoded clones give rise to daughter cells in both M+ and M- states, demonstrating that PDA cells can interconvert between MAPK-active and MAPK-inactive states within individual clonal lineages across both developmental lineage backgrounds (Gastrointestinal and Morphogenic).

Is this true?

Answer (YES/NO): YES